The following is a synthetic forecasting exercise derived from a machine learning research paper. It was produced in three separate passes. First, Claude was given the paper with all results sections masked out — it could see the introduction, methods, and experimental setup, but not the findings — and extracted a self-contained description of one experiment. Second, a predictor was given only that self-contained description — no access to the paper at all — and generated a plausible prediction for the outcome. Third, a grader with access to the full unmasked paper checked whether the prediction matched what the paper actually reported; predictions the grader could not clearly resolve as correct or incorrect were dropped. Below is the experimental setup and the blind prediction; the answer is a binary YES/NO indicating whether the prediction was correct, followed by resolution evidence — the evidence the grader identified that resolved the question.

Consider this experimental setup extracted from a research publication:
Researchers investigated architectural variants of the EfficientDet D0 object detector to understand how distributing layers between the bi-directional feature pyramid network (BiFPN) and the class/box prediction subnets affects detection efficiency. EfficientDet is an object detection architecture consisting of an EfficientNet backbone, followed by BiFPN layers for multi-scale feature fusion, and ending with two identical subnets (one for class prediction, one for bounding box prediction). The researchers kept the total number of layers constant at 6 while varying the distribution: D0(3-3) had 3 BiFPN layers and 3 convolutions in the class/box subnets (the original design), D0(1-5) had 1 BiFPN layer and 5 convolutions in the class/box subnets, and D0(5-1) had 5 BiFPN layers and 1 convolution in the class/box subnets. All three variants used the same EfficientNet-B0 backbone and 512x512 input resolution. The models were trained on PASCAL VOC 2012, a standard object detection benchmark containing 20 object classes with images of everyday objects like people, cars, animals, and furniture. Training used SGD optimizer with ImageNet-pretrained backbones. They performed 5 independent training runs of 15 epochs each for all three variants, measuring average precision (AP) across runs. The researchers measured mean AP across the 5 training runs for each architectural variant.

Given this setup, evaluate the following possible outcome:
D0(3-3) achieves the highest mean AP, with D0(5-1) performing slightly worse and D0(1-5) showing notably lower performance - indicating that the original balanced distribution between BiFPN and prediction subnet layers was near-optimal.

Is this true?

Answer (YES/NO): NO